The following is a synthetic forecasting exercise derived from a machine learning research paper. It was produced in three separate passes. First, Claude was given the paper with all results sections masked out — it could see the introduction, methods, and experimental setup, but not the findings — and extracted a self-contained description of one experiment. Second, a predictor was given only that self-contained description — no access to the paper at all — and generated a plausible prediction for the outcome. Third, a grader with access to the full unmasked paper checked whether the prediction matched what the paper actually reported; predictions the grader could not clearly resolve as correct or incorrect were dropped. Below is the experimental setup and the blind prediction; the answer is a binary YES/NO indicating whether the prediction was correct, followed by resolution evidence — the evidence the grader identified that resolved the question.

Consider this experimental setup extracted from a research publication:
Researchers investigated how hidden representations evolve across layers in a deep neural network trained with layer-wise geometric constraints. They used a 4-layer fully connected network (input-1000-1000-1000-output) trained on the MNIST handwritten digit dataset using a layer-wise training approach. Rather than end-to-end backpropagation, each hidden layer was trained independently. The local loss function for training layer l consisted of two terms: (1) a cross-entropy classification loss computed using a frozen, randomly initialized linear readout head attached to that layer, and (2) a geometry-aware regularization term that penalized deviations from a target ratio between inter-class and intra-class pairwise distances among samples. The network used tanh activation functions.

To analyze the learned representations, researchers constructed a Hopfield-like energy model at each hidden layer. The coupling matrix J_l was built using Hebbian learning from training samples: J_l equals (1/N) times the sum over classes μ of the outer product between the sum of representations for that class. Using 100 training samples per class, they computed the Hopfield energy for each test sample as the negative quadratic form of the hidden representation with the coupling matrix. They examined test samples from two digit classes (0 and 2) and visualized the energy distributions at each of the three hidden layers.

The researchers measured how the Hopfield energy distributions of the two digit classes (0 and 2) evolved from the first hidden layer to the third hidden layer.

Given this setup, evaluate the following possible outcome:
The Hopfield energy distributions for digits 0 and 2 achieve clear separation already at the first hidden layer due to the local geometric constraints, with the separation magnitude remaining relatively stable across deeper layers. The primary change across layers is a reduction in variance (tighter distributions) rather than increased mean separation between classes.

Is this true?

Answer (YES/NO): NO